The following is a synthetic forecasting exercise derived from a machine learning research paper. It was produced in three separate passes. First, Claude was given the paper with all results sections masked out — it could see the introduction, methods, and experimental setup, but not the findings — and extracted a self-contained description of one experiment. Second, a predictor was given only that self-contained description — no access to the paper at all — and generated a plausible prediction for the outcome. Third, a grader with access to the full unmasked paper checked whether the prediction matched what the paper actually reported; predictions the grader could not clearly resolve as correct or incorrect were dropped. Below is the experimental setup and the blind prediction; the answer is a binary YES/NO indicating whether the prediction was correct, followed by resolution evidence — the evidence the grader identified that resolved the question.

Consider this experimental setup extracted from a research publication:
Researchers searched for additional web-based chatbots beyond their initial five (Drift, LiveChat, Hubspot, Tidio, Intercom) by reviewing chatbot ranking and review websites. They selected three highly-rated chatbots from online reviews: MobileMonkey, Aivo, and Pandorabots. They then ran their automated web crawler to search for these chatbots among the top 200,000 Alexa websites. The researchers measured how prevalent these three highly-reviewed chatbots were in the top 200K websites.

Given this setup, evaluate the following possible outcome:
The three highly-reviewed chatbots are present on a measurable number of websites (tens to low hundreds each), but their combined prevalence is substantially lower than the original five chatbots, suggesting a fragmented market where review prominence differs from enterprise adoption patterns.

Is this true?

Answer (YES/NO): NO